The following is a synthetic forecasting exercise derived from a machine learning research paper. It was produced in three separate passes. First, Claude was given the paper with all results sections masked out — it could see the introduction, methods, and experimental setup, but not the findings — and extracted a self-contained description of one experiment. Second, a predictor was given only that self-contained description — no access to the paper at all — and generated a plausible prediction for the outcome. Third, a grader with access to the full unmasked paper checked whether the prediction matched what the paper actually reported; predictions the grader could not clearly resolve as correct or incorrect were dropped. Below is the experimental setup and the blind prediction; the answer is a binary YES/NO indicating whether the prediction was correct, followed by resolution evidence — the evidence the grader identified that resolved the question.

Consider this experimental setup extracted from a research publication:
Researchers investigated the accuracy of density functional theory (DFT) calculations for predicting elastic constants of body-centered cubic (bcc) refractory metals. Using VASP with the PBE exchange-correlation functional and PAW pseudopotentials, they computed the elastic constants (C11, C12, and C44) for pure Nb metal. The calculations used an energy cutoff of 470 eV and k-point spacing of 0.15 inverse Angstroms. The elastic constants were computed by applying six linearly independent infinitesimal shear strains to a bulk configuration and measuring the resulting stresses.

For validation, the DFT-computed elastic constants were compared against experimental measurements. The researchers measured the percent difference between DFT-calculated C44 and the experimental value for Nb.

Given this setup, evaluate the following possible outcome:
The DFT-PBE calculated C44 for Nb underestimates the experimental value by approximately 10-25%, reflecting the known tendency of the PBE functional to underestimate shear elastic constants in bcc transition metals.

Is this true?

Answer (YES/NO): NO